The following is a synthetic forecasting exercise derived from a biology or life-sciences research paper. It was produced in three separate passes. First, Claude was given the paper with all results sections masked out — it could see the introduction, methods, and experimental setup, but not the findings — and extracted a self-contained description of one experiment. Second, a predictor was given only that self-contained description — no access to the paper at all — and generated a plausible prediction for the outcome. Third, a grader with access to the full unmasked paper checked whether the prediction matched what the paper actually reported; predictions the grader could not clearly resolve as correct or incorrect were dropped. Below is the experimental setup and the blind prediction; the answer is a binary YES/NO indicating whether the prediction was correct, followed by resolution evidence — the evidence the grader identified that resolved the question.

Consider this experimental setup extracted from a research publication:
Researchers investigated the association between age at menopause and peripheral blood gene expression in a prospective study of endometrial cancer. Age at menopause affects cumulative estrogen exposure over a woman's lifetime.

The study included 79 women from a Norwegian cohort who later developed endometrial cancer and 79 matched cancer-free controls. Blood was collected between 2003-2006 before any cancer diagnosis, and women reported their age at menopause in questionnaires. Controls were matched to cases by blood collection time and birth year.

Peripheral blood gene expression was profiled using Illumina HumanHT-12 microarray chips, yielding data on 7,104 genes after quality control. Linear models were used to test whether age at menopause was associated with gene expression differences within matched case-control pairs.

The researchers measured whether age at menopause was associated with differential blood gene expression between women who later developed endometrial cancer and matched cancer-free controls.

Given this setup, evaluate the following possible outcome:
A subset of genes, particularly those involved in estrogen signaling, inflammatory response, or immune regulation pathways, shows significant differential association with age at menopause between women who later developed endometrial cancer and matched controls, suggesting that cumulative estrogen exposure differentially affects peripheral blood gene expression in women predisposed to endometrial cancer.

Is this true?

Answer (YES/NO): NO